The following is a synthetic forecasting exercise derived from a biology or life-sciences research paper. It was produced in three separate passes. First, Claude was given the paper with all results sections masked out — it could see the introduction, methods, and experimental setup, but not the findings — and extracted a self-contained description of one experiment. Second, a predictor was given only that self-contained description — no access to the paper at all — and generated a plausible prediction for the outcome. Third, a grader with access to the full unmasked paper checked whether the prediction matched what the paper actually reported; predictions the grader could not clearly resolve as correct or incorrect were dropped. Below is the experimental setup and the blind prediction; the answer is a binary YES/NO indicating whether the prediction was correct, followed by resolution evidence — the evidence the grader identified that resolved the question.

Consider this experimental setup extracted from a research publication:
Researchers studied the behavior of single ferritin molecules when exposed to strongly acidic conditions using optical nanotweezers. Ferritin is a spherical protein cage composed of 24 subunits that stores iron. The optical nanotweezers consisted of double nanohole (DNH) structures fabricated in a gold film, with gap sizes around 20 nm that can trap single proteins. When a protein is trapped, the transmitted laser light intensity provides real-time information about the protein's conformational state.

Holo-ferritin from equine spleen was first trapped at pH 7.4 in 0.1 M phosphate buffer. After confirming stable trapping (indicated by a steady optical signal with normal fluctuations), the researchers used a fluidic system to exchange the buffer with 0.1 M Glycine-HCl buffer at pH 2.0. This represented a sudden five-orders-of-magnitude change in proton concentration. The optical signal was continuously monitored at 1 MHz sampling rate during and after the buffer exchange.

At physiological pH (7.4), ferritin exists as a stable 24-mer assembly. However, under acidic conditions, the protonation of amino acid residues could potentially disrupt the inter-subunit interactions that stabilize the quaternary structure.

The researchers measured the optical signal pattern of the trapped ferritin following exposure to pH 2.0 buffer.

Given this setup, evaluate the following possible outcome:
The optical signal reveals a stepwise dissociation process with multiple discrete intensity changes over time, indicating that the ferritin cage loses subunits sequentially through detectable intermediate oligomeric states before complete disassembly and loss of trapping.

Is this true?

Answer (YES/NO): YES